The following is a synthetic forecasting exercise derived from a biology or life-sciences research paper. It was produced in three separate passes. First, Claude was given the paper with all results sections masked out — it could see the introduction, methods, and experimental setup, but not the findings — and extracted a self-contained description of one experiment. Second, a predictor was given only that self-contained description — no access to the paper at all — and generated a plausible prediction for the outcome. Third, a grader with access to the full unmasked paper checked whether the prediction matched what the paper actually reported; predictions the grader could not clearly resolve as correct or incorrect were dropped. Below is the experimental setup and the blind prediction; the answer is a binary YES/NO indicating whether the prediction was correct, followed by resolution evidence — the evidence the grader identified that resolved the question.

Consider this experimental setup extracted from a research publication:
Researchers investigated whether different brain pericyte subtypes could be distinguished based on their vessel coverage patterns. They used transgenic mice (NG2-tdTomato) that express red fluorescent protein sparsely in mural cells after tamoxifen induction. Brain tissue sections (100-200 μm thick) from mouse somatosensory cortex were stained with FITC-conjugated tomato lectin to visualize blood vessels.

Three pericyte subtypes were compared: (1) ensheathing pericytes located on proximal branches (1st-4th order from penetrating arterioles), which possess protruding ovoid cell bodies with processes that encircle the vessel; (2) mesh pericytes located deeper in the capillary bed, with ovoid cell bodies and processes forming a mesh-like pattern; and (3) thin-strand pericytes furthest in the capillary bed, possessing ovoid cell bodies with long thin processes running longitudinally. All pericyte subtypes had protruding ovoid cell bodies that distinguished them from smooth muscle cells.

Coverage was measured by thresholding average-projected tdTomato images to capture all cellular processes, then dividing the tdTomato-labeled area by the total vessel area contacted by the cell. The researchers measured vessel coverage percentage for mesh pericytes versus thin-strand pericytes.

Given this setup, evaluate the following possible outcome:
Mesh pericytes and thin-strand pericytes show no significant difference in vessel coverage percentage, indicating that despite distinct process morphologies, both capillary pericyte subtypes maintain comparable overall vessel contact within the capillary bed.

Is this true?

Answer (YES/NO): NO